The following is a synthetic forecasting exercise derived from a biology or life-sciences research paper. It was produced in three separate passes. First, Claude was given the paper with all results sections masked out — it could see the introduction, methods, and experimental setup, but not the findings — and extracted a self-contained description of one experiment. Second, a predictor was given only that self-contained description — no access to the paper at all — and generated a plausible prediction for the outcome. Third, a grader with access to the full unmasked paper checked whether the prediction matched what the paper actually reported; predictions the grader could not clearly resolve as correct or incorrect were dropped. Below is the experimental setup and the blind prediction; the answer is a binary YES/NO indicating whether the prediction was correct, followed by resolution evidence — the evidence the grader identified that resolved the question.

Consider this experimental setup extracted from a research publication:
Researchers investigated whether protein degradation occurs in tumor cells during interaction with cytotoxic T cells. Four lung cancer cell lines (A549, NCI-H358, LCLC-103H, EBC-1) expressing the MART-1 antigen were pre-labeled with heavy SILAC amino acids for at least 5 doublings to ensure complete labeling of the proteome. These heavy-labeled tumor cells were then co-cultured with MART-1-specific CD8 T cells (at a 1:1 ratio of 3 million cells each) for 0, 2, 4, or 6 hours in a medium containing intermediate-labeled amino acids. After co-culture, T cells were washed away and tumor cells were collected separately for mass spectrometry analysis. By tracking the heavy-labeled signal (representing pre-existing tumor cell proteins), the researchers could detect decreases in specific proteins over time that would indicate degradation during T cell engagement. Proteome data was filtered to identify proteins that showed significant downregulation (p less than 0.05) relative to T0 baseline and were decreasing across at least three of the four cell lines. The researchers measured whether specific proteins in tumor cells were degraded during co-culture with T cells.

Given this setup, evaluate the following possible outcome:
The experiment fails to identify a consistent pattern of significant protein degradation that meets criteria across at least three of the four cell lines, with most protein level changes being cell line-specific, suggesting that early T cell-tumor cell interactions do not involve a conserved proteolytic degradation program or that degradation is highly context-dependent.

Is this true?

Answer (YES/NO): NO